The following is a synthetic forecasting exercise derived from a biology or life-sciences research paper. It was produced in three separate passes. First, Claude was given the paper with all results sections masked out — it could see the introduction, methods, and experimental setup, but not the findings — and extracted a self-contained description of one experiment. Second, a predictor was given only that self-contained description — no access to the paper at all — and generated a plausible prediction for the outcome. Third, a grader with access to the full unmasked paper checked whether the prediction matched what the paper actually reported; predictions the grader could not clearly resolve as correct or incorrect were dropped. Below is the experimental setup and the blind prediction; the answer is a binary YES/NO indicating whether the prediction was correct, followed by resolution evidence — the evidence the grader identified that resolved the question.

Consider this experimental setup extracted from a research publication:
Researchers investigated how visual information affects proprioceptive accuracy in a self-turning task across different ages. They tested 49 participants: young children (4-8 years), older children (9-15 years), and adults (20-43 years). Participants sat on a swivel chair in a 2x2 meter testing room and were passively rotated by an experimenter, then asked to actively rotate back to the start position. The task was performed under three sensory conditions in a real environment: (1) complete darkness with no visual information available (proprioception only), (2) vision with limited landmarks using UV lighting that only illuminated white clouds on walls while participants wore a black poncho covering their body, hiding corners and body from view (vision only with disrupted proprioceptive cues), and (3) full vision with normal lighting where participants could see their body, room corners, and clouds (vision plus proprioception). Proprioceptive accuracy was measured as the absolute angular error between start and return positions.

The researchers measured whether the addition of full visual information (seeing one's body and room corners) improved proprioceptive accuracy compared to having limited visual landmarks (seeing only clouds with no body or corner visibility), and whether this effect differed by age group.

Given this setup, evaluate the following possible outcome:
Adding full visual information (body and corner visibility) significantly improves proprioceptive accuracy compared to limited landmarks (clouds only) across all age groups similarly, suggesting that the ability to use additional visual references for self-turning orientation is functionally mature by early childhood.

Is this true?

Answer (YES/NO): NO